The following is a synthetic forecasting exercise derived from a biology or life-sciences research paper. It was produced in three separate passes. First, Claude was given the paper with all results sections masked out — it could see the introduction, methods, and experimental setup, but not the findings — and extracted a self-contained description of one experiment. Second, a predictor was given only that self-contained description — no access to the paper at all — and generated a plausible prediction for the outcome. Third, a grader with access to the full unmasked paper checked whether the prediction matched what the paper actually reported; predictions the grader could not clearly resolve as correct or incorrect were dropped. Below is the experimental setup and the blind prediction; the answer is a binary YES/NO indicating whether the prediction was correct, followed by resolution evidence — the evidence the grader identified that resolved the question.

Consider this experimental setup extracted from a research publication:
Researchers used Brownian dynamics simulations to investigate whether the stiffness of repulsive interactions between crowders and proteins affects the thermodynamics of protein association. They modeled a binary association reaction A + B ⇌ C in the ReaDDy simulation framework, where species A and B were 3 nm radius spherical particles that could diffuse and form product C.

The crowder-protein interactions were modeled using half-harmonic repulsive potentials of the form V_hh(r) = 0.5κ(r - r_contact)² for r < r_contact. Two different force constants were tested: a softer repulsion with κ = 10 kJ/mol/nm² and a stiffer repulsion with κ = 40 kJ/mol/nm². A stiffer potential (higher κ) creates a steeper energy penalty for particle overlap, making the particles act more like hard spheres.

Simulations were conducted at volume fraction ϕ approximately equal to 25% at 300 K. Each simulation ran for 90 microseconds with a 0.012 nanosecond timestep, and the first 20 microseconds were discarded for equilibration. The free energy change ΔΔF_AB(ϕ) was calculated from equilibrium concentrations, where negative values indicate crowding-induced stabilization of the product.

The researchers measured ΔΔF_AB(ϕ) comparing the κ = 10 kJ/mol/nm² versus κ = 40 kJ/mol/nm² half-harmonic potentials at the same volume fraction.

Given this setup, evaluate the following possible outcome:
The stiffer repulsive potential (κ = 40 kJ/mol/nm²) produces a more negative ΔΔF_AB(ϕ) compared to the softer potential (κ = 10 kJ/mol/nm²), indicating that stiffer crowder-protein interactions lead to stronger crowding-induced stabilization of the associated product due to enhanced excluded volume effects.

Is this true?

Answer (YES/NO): NO